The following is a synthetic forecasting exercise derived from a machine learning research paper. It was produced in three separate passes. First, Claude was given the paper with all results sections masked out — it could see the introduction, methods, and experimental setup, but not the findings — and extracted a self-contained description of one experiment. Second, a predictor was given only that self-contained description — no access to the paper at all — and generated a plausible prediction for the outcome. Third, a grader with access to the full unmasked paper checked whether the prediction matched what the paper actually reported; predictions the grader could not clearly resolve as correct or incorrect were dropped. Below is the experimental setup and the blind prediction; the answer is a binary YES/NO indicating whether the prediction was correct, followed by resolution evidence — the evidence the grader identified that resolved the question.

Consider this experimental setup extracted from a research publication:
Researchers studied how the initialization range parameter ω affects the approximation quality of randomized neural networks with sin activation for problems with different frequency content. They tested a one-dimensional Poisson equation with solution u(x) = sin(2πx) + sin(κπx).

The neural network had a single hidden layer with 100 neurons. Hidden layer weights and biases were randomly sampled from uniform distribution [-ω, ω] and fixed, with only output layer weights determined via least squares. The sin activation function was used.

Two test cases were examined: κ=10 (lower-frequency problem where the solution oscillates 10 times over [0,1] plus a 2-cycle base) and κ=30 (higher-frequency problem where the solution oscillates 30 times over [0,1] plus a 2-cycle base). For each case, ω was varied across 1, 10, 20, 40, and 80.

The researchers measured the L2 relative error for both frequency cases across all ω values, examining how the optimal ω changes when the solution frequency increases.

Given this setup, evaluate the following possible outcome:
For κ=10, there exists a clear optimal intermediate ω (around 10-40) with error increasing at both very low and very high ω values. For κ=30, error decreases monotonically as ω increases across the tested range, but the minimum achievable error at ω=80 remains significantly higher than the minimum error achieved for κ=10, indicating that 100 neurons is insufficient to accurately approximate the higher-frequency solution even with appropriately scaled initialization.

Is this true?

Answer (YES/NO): NO